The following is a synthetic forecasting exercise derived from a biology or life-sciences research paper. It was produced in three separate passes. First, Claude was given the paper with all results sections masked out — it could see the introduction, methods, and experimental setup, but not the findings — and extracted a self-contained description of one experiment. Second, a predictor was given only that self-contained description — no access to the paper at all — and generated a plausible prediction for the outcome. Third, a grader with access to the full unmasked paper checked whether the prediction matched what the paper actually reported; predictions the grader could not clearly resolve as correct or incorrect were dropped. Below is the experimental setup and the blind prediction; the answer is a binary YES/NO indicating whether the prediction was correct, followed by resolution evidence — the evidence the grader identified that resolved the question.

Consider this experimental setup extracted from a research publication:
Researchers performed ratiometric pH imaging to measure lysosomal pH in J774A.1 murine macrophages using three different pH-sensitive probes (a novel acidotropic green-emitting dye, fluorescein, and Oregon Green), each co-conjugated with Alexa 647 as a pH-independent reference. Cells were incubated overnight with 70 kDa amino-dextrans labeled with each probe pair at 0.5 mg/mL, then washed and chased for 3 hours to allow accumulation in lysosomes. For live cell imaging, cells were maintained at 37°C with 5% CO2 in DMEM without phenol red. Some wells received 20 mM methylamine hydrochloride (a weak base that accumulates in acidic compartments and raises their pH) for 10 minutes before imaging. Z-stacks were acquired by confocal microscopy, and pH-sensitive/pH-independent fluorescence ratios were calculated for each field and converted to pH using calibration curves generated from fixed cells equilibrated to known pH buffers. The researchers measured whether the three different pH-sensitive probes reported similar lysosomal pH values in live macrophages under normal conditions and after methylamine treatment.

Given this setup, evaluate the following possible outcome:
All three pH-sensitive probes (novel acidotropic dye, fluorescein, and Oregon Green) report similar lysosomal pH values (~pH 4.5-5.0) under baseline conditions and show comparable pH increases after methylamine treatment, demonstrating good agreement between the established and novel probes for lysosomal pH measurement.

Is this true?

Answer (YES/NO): YES